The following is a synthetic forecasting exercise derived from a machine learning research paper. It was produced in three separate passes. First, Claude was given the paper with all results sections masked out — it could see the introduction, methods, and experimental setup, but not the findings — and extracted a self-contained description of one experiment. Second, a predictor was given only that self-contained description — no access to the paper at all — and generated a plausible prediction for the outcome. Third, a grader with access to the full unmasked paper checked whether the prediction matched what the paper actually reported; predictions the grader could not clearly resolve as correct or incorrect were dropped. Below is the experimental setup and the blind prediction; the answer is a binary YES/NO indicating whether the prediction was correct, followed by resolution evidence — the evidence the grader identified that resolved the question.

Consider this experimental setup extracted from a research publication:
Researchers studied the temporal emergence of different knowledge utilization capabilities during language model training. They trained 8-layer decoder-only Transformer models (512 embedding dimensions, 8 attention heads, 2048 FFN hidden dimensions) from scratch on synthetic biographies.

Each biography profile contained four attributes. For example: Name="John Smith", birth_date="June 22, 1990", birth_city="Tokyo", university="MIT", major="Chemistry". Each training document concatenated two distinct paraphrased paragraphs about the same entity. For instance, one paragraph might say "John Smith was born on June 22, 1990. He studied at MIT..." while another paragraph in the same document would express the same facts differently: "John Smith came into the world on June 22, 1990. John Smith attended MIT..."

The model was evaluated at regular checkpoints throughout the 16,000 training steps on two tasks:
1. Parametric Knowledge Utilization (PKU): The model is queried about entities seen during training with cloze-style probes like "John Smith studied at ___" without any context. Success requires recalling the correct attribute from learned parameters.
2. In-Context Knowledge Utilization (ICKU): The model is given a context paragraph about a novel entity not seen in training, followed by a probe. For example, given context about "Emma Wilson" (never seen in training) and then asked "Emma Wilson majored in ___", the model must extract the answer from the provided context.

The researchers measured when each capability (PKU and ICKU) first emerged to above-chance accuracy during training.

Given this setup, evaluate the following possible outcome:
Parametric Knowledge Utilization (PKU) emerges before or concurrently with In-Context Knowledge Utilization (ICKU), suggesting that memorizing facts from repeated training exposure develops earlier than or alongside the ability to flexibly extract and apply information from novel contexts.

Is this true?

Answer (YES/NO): NO